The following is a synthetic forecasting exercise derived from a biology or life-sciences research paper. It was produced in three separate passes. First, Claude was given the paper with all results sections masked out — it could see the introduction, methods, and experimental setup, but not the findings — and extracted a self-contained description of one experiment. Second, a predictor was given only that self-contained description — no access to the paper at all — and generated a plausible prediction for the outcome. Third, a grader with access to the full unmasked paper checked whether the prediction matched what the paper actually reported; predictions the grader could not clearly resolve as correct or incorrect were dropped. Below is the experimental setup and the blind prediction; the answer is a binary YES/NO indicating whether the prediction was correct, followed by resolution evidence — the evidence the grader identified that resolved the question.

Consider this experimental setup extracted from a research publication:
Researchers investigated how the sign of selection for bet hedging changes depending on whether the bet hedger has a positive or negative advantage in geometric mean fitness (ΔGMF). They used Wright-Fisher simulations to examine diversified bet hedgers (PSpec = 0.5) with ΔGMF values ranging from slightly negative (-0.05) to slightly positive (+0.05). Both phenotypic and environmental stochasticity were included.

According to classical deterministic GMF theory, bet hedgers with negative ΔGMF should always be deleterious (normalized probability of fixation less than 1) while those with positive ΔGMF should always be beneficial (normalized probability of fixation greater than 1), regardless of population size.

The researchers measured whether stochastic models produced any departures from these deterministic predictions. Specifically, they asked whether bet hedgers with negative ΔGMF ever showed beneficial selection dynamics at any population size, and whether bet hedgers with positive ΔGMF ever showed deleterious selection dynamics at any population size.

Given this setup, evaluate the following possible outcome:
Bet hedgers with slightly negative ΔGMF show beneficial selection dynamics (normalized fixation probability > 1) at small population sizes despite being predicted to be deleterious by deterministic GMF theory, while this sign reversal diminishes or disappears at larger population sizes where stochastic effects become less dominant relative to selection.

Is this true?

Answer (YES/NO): NO